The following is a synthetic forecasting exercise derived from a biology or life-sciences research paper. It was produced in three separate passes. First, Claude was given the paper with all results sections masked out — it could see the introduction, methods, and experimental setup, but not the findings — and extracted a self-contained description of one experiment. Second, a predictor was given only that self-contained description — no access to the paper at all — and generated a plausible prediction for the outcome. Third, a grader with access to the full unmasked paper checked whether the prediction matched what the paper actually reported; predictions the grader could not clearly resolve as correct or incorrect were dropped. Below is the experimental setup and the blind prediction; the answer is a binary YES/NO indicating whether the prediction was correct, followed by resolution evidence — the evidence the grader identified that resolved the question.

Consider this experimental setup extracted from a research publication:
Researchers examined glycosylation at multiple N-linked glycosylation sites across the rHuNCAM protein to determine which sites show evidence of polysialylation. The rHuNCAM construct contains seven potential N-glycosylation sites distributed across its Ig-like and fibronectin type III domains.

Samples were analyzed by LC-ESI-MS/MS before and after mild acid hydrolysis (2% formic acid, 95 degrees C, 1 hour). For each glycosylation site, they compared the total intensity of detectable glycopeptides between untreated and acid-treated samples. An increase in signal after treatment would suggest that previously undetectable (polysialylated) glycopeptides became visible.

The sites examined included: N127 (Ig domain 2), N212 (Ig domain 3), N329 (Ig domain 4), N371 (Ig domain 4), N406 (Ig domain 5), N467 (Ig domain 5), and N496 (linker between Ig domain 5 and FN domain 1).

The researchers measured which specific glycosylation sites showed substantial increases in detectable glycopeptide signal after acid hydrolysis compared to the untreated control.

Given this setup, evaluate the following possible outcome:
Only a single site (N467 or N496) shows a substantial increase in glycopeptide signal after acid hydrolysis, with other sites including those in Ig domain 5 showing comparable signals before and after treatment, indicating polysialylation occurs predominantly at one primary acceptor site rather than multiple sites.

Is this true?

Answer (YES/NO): NO